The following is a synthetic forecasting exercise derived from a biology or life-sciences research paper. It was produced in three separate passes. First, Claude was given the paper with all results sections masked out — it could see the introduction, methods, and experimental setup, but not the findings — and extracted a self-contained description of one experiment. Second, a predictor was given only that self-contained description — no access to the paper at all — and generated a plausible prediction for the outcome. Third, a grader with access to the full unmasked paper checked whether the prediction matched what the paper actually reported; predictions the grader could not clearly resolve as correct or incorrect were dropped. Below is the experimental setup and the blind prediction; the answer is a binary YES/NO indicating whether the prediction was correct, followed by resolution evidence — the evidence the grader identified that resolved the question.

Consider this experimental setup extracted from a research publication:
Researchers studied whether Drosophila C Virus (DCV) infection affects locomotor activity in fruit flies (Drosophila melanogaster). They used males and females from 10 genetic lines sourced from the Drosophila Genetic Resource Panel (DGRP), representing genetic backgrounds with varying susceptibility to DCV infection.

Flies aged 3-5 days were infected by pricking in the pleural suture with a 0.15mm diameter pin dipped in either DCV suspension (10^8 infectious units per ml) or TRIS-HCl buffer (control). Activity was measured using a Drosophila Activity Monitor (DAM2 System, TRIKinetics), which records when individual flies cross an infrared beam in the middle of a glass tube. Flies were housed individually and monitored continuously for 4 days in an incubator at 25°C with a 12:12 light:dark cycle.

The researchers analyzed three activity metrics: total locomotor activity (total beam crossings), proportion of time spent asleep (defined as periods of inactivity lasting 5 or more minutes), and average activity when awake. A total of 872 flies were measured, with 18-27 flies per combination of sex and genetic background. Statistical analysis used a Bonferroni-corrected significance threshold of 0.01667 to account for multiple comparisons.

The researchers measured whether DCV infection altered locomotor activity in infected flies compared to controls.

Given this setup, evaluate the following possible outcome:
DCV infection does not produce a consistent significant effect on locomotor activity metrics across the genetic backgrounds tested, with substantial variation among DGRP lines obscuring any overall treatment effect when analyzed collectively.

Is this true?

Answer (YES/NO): NO